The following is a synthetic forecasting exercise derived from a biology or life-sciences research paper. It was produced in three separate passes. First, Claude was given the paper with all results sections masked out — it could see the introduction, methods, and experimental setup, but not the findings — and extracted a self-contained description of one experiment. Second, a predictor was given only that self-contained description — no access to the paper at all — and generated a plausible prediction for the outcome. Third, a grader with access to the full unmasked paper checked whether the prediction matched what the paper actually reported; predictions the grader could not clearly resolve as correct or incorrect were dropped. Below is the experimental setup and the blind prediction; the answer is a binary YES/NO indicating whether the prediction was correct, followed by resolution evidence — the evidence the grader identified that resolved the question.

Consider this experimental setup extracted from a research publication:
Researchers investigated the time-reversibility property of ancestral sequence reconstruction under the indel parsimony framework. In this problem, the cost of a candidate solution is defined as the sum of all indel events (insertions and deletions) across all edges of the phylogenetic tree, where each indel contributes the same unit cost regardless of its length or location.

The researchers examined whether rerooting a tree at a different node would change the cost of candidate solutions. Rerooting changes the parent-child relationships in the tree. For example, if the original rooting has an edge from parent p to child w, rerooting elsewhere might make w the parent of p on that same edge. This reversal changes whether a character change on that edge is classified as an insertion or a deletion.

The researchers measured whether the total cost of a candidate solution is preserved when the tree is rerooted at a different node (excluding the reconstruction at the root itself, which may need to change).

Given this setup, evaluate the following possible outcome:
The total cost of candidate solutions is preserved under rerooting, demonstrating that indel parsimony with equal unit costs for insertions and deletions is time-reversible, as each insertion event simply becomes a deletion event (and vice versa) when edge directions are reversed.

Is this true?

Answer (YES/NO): YES